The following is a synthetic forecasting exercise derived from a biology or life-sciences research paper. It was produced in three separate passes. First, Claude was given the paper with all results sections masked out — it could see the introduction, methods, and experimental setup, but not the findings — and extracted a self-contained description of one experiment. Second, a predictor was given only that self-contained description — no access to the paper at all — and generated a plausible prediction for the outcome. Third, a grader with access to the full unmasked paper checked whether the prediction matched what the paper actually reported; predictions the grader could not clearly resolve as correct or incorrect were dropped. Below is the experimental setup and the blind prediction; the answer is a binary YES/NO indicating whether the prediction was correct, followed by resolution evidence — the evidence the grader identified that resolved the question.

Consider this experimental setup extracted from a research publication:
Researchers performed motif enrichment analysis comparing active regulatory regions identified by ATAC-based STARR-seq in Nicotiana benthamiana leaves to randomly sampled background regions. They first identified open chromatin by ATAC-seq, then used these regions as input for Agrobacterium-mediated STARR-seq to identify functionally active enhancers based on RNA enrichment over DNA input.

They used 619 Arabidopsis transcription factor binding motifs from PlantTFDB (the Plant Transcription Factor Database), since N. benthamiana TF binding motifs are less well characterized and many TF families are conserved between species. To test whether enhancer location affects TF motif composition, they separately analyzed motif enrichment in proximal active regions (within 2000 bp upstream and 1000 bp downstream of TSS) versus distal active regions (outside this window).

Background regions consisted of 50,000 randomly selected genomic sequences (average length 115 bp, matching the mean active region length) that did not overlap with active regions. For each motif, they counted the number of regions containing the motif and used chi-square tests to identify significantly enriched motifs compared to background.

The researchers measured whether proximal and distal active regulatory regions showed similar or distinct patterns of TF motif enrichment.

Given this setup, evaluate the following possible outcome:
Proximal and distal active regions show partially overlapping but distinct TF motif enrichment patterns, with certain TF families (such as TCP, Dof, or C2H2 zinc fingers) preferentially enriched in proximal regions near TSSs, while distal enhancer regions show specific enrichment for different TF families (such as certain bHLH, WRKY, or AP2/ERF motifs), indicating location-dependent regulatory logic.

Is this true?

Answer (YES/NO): NO